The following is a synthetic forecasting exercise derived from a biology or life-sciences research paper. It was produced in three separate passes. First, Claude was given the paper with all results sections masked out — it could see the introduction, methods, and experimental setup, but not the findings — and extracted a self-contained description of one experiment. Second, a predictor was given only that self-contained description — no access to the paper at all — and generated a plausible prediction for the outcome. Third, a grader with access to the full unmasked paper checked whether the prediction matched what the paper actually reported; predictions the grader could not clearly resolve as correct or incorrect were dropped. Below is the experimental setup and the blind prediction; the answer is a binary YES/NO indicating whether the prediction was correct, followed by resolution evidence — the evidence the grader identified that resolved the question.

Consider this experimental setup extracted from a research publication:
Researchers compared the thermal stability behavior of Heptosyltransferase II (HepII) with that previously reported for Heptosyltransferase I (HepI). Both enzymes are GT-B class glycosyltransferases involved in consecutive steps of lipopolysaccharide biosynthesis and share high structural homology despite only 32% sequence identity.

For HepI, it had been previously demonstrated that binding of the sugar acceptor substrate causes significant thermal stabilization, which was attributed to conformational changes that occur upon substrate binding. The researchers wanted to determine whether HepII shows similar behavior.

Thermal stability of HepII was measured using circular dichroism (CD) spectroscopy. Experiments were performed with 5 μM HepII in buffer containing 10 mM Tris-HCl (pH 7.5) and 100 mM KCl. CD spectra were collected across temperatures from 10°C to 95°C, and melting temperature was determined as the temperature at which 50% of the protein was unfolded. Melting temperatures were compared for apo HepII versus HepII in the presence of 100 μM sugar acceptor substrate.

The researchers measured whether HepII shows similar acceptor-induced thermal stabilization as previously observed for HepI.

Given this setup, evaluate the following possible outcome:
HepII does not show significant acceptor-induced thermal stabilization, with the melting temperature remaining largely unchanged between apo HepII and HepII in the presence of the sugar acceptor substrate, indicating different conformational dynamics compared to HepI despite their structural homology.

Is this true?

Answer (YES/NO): NO